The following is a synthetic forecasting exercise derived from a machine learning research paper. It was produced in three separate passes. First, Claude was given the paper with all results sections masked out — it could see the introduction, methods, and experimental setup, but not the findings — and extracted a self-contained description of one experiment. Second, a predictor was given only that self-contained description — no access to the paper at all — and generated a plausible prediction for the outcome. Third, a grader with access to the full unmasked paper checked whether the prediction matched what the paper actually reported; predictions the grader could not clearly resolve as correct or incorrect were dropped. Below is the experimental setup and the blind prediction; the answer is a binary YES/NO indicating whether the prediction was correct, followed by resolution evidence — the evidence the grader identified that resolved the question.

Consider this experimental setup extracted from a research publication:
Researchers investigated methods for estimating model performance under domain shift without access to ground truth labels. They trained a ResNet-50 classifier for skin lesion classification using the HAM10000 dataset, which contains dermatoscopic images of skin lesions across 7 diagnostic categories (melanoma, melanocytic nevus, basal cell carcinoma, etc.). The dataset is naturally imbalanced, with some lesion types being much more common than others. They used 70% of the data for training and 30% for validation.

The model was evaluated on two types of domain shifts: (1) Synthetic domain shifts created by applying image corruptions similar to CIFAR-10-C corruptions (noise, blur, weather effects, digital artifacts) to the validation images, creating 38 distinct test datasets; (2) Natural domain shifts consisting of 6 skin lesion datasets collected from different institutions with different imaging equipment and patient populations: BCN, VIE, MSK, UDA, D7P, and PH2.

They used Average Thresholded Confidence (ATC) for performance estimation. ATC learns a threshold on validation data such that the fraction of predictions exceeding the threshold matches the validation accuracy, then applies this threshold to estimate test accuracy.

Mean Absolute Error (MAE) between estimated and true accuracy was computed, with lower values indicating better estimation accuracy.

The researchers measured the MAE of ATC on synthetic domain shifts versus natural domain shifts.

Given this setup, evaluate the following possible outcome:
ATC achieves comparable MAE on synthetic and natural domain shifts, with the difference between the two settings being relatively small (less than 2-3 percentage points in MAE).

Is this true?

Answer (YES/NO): NO